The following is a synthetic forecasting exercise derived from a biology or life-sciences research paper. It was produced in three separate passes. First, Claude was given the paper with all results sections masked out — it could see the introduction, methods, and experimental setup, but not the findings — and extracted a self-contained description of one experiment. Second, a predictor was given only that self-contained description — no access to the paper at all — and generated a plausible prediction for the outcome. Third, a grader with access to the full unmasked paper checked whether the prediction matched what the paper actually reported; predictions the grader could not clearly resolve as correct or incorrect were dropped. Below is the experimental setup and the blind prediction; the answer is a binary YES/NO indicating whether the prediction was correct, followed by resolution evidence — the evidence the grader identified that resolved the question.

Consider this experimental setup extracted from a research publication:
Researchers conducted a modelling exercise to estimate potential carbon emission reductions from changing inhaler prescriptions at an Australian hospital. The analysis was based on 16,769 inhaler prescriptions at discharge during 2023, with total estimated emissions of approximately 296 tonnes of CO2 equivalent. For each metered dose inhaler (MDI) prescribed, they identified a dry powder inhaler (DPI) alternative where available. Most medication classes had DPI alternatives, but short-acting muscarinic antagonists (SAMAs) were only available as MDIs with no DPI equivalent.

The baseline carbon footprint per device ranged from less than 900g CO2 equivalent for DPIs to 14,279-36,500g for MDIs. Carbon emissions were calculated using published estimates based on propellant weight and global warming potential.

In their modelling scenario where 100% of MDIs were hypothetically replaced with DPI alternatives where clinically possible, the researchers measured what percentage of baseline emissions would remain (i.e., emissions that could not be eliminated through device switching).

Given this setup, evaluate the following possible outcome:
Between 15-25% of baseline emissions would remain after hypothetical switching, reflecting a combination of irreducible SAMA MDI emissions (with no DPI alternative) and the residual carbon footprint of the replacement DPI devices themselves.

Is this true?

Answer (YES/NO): NO